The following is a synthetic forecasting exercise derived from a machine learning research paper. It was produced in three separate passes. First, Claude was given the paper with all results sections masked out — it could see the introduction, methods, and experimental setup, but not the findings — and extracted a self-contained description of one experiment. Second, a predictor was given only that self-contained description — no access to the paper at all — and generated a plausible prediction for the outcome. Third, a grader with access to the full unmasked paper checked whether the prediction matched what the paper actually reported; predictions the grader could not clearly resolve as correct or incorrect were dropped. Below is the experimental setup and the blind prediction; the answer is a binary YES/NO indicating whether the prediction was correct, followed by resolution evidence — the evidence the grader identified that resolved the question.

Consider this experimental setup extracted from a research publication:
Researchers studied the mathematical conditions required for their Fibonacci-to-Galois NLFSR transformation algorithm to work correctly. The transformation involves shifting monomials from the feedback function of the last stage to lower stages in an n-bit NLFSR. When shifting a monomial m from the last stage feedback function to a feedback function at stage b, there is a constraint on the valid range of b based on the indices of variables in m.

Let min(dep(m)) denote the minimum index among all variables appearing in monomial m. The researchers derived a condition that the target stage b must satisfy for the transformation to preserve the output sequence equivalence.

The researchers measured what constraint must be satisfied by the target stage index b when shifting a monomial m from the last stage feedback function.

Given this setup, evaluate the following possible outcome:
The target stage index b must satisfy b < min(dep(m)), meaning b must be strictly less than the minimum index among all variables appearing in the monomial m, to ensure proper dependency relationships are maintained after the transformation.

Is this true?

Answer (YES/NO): NO